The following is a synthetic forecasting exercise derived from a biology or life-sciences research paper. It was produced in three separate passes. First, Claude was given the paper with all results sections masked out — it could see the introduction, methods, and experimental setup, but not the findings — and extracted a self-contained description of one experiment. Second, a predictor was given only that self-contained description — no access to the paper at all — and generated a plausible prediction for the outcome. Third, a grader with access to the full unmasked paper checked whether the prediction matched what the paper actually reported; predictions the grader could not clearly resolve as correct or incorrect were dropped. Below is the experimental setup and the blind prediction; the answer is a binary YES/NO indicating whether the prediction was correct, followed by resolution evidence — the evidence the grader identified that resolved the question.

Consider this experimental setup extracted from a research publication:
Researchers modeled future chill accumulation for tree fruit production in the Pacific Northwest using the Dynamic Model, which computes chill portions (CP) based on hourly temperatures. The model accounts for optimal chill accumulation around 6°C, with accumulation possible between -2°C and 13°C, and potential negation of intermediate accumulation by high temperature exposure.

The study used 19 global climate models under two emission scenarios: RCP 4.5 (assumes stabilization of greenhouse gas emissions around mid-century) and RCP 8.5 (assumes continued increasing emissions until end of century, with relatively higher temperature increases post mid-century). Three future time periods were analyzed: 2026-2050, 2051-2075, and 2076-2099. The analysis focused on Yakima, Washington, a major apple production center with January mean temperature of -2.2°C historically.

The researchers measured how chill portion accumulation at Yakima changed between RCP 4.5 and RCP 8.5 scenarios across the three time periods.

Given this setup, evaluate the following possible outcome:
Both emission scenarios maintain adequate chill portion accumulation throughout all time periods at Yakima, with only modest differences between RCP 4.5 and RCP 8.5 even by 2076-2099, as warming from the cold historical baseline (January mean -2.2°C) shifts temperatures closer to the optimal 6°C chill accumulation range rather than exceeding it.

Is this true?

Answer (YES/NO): NO